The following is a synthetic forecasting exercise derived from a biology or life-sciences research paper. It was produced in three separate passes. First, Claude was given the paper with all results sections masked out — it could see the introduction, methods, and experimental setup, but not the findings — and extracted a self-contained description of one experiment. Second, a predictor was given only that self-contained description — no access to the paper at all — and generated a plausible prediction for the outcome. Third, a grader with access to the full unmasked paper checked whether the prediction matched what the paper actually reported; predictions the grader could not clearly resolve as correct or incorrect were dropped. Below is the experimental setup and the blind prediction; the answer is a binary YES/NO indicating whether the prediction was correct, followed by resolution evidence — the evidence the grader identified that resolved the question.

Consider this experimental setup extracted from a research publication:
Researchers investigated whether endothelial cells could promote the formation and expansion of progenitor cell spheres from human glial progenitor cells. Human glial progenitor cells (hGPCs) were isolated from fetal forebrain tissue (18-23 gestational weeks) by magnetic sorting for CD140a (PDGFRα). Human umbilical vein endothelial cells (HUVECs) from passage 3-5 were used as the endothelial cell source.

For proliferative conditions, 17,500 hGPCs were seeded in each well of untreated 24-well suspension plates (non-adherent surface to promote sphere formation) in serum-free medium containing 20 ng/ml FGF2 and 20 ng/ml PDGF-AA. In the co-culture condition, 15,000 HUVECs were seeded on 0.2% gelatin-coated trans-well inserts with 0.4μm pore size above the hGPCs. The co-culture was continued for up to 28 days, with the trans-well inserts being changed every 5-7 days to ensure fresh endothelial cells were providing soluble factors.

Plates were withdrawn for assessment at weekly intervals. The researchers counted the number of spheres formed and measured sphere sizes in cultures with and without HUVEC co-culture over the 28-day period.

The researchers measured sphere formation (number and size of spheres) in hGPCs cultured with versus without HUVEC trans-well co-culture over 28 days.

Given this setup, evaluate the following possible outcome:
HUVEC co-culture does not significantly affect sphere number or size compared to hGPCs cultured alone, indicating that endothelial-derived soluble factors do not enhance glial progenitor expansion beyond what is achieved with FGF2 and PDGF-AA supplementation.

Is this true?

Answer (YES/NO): NO